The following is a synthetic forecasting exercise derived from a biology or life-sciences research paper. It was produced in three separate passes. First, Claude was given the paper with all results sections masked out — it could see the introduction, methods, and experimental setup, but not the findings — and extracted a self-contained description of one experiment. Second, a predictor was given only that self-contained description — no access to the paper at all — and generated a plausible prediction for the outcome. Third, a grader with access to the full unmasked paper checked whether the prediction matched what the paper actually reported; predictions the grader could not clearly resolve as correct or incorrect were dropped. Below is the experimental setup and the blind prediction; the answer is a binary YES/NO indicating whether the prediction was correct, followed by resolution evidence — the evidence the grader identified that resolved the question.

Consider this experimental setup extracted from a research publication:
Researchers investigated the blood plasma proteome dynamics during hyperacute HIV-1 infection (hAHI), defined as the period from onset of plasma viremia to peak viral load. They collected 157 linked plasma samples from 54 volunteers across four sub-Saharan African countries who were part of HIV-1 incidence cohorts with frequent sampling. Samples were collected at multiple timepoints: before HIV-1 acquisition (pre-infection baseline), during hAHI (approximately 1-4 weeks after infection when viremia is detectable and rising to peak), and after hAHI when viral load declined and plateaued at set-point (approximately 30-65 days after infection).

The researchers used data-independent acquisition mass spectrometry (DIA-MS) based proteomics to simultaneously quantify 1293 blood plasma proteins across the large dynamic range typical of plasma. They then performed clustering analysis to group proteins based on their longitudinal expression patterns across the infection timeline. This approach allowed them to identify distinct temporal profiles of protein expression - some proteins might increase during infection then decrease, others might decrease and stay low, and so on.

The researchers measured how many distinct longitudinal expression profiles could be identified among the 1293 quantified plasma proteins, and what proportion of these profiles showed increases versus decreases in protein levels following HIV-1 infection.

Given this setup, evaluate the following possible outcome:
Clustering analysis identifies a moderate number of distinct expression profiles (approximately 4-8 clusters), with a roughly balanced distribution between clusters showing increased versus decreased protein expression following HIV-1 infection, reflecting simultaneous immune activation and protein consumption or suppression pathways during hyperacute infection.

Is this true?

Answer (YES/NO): NO